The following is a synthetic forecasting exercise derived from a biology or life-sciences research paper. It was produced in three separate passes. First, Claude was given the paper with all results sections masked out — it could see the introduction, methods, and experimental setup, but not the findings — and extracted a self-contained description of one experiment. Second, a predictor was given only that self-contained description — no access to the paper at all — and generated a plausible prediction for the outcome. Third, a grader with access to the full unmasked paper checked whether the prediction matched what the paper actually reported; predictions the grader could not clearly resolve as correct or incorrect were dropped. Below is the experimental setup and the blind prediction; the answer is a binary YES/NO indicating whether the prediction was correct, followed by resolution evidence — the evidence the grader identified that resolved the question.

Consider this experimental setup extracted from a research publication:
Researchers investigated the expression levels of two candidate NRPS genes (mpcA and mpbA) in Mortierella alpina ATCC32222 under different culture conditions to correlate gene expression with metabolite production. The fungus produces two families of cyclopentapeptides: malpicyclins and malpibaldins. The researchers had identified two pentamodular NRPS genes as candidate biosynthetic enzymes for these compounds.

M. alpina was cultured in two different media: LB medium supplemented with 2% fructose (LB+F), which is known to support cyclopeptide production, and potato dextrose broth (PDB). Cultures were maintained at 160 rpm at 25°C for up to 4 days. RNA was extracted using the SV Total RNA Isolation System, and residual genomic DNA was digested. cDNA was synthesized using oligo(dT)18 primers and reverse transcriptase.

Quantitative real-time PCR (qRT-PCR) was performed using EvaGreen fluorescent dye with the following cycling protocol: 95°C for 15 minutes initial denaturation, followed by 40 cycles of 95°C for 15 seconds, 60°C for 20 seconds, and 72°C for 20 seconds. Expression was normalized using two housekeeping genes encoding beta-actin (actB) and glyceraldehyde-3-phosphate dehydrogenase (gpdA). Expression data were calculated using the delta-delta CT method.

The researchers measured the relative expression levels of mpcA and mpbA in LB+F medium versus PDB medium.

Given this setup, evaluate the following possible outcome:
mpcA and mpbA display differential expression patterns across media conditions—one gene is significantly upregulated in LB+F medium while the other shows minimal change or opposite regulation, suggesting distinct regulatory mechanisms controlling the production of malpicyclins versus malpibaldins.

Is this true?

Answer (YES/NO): NO